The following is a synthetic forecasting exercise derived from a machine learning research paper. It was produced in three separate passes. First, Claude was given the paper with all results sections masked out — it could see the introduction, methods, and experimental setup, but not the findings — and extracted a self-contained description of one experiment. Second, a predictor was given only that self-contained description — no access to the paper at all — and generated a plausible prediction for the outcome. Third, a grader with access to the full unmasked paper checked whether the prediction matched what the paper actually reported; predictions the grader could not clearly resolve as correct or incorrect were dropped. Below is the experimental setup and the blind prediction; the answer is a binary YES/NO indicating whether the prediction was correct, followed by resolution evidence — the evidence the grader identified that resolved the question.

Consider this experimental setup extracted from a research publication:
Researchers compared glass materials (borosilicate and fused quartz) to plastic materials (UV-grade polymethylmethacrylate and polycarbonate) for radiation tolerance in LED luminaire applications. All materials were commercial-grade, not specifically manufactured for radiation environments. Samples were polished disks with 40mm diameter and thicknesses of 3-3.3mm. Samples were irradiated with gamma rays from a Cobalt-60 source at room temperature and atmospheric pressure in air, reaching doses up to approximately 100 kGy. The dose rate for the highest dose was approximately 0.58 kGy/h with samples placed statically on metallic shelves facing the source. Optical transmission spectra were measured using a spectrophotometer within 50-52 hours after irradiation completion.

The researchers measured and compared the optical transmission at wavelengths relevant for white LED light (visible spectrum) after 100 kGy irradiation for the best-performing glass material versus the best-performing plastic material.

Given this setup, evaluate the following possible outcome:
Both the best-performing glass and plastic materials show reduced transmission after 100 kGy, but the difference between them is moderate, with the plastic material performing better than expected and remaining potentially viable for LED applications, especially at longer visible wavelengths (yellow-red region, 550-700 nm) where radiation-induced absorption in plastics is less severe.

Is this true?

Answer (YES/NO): NO